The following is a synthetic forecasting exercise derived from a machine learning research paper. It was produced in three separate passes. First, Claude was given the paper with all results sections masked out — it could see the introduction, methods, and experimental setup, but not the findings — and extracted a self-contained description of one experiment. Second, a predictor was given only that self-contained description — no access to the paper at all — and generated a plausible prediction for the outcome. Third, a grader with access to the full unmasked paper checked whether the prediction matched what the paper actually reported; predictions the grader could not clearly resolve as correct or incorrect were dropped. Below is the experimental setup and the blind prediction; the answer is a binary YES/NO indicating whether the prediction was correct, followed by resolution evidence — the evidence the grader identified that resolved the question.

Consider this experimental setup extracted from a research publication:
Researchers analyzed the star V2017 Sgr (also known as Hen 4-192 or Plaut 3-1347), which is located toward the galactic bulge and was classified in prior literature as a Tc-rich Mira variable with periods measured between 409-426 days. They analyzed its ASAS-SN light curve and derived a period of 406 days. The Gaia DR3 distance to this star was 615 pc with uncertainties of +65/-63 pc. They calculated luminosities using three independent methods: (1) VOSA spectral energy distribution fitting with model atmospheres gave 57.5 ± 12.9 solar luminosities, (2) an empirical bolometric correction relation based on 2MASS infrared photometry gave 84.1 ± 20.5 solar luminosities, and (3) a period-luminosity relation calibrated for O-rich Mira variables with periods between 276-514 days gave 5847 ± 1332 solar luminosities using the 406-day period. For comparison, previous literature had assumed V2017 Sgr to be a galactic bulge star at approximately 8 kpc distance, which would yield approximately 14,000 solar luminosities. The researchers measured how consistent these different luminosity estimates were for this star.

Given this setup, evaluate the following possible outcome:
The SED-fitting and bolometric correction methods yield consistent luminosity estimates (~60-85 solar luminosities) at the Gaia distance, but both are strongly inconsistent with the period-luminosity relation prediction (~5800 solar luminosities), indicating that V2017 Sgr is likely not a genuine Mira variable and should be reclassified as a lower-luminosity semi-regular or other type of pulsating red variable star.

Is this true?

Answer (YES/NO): NO